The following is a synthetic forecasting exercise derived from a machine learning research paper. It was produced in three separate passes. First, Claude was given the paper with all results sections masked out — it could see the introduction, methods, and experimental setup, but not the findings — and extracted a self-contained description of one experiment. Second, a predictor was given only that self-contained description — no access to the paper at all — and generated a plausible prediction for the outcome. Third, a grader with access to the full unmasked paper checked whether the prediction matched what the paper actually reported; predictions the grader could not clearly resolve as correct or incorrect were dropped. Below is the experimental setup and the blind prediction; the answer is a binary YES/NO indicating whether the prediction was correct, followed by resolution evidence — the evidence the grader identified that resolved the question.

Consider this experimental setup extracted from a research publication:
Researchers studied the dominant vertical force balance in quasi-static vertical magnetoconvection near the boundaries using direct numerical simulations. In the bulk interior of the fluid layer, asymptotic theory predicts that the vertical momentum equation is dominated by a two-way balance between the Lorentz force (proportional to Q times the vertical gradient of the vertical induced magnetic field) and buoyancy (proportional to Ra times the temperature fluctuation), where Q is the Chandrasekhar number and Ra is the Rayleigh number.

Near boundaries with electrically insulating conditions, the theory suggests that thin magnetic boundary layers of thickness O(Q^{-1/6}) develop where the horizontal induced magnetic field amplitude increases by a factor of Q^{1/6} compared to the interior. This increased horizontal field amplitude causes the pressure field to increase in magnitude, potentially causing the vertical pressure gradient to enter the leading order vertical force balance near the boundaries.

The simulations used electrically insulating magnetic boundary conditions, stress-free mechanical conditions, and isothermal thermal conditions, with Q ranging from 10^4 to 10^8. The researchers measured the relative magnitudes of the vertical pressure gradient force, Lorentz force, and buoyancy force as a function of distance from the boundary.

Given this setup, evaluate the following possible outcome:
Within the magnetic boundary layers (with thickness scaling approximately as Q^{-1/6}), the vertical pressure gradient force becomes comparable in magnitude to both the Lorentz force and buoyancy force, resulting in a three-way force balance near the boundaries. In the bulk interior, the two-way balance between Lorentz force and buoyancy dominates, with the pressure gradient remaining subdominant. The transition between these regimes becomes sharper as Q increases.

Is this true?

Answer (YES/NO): YES